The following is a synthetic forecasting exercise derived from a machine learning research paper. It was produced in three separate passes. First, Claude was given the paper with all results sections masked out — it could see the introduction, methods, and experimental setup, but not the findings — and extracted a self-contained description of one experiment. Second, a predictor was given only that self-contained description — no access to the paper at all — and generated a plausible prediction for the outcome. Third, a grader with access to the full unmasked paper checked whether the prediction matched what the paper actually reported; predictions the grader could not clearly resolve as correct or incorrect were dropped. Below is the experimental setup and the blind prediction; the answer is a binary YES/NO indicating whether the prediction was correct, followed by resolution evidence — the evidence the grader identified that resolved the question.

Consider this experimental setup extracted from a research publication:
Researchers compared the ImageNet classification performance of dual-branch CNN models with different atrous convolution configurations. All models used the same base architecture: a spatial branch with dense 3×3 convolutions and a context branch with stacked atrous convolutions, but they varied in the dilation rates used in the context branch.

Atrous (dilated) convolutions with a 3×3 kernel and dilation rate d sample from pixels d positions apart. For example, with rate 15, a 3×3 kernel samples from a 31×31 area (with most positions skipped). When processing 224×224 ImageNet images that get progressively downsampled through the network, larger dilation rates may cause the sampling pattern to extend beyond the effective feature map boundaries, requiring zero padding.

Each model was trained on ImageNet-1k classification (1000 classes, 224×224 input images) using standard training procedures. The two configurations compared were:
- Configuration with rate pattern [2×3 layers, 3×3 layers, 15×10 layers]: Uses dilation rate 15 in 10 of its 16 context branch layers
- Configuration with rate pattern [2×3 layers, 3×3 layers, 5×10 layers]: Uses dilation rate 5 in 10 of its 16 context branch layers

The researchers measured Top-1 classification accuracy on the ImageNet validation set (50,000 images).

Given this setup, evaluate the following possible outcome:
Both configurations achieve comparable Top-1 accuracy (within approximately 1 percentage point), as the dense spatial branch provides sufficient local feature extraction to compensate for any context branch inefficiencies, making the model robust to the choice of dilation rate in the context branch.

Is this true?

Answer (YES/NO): NO